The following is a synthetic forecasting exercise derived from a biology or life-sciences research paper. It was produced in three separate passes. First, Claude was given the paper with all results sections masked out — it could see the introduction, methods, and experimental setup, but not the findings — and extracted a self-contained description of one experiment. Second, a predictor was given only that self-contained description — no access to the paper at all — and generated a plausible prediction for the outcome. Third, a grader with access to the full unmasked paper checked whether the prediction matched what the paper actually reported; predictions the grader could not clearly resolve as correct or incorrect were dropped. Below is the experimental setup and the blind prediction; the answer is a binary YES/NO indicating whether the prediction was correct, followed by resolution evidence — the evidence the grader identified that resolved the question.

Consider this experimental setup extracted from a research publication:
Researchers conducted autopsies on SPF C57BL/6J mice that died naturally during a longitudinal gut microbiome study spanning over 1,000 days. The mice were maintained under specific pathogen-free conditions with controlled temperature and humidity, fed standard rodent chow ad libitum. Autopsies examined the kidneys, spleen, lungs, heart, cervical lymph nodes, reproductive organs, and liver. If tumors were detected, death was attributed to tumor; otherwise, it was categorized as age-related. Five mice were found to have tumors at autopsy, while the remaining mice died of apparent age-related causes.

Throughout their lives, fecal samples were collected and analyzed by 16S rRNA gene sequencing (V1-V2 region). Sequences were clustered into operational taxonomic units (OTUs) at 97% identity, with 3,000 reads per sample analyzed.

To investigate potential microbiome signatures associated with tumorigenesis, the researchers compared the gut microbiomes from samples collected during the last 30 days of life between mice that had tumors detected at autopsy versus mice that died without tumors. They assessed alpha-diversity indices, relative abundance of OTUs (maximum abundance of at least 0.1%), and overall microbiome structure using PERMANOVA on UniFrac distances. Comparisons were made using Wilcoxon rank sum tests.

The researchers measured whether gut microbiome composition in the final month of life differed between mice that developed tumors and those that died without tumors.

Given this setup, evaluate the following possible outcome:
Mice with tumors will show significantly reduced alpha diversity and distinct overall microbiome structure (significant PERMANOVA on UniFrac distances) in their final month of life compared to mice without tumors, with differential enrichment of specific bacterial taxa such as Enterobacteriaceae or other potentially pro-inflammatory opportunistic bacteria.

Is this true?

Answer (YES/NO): NO